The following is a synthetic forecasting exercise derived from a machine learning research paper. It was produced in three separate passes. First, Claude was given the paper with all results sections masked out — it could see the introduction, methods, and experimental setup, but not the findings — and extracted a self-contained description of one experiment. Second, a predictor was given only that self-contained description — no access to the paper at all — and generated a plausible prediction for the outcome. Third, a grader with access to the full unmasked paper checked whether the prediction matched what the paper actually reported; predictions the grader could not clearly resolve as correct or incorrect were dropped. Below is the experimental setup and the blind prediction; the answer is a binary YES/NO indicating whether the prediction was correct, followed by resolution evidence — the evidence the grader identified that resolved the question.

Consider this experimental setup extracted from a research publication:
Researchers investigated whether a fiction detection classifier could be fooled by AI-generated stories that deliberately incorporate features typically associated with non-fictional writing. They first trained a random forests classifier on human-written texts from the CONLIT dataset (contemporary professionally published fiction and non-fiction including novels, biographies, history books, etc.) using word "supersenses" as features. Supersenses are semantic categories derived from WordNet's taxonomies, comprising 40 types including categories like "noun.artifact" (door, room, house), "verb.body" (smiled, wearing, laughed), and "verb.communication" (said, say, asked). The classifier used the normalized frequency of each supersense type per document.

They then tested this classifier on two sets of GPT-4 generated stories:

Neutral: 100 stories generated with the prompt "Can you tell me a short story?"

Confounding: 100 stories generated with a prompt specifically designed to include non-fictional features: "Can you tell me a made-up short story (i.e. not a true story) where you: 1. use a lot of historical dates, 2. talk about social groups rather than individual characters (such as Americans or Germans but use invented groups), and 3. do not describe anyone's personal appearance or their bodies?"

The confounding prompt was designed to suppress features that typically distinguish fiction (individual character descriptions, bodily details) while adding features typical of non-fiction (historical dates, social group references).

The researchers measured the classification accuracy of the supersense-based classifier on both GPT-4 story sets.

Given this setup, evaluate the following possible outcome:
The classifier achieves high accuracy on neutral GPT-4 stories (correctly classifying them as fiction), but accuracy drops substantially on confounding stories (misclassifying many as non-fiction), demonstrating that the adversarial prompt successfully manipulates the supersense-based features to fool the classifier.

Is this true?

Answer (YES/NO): NO